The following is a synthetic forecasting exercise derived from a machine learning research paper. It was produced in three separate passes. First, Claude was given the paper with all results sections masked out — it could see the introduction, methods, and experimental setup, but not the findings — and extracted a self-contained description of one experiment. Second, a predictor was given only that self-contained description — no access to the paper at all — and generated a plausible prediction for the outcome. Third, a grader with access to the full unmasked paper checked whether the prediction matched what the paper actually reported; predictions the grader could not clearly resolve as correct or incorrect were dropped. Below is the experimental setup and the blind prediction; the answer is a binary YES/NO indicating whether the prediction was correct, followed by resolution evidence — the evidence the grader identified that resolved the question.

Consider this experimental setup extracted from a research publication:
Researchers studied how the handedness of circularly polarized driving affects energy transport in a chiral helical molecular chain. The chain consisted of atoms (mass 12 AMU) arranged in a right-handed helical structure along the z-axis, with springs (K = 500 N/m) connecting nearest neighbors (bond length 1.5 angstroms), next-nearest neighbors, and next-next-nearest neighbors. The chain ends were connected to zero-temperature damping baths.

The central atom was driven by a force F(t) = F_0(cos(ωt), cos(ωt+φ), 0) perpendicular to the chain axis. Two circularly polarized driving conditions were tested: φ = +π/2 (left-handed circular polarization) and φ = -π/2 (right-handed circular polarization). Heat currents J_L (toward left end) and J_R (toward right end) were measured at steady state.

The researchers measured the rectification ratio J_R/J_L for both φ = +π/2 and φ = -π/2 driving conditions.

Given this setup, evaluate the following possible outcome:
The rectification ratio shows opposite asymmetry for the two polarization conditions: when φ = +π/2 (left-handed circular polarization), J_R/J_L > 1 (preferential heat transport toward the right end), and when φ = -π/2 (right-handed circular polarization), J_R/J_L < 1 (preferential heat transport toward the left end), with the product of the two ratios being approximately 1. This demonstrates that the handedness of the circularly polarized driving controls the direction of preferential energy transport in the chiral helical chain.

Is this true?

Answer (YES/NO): YES